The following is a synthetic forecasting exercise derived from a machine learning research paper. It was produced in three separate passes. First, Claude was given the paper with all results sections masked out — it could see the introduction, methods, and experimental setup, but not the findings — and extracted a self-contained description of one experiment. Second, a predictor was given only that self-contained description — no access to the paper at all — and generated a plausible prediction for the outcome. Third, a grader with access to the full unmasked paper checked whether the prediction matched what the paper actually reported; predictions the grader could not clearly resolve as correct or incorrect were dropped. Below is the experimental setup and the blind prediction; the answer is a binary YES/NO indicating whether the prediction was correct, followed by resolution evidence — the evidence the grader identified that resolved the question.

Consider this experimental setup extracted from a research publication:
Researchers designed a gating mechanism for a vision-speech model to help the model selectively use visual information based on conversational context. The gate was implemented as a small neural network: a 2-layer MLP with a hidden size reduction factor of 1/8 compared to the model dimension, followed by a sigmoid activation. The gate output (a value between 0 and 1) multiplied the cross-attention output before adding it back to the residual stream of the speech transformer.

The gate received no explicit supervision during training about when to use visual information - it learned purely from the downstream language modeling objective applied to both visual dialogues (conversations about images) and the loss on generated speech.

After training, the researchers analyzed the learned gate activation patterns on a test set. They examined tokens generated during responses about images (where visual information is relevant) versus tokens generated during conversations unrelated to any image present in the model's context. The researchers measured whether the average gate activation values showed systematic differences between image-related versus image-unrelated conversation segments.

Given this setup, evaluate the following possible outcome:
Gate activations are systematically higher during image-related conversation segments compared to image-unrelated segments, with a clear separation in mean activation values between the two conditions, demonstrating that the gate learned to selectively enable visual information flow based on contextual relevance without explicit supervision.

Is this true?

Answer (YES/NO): YES